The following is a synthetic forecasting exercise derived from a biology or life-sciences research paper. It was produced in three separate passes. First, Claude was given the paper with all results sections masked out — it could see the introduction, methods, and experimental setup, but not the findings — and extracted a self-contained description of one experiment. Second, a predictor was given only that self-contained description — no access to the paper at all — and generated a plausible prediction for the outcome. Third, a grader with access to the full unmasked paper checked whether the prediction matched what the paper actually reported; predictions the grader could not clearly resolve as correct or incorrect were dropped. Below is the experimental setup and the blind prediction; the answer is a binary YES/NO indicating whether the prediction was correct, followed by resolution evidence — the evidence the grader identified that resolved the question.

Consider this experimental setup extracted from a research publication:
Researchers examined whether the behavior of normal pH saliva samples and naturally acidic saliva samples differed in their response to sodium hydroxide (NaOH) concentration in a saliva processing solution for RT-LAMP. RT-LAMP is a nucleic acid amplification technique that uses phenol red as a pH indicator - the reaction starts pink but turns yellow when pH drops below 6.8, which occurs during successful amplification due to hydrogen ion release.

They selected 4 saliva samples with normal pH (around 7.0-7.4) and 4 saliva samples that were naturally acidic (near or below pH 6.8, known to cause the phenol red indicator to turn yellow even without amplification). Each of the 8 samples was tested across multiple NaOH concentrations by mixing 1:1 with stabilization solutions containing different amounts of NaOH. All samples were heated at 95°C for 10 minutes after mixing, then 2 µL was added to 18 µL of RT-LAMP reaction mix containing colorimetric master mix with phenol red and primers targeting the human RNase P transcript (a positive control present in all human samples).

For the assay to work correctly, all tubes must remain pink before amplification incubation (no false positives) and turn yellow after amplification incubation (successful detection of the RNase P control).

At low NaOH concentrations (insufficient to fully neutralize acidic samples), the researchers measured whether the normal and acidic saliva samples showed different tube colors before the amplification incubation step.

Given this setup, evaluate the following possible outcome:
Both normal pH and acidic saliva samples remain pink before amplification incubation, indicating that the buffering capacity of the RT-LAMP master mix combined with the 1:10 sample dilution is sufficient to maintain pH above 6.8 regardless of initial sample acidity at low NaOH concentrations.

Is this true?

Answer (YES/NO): NO